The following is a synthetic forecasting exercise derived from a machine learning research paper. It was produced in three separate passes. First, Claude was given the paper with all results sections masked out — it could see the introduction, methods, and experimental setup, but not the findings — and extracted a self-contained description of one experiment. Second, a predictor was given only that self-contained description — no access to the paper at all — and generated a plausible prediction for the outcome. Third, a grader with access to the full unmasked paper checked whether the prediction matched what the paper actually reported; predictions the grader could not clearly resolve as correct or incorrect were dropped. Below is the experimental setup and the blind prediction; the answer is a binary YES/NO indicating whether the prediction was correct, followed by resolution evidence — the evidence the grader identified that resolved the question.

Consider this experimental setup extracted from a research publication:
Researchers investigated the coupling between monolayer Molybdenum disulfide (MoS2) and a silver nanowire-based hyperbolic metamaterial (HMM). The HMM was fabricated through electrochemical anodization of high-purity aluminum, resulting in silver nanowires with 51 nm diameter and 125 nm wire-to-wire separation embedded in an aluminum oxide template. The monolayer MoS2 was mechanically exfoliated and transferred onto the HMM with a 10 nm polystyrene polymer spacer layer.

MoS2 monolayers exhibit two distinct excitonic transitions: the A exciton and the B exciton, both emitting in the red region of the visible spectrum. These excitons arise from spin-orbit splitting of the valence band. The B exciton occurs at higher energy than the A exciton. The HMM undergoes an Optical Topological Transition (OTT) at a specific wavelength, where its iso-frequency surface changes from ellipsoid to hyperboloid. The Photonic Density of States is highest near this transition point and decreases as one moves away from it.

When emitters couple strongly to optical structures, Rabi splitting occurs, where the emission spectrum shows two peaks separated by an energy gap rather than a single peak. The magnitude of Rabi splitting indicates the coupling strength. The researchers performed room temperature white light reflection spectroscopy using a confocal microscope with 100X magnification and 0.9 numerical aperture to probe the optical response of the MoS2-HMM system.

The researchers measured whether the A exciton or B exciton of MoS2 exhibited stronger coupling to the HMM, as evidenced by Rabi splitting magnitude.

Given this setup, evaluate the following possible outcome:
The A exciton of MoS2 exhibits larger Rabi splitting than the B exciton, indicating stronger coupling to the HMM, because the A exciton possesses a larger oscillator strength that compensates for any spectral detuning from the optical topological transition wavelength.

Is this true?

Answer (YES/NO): NO